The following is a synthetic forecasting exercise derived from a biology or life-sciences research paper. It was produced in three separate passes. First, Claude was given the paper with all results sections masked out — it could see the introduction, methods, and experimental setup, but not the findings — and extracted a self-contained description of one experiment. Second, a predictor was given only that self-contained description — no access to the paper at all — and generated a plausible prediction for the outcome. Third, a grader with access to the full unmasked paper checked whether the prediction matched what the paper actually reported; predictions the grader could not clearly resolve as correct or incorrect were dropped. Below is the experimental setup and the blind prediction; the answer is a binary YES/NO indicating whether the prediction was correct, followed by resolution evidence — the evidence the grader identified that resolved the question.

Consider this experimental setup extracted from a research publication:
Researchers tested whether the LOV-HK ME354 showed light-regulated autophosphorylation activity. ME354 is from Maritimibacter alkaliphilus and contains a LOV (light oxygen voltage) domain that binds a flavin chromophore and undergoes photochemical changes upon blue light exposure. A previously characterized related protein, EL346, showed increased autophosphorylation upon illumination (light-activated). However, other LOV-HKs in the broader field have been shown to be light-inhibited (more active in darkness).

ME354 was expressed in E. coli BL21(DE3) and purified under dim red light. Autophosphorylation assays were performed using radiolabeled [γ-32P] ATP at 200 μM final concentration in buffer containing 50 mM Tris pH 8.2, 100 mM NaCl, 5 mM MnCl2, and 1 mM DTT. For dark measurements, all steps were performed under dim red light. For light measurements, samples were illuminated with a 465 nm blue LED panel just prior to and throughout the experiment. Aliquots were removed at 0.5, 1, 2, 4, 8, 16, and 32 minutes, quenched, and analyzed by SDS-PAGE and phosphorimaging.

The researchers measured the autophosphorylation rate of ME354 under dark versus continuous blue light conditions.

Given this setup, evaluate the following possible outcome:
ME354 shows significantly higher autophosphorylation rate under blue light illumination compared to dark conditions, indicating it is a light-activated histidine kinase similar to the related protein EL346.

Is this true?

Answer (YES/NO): NO